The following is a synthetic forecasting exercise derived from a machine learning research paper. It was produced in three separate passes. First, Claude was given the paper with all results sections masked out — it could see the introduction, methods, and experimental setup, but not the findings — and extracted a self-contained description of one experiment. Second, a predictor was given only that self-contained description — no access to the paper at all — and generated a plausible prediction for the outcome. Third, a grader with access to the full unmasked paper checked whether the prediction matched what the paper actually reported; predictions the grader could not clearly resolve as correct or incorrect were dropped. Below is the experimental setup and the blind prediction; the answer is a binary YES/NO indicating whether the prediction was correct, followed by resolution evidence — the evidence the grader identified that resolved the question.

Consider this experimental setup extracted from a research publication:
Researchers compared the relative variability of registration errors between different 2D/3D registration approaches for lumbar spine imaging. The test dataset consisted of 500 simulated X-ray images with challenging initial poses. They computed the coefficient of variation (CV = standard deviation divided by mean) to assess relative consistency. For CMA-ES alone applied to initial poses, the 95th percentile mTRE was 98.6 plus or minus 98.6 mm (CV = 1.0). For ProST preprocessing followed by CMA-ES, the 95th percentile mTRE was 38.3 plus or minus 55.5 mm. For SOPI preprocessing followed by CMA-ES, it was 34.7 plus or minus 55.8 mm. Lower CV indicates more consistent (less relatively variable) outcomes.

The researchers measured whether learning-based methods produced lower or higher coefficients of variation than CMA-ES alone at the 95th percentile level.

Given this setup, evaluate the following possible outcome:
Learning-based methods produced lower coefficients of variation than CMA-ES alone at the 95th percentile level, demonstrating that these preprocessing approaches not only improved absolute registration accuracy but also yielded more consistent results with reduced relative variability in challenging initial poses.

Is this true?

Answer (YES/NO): NO